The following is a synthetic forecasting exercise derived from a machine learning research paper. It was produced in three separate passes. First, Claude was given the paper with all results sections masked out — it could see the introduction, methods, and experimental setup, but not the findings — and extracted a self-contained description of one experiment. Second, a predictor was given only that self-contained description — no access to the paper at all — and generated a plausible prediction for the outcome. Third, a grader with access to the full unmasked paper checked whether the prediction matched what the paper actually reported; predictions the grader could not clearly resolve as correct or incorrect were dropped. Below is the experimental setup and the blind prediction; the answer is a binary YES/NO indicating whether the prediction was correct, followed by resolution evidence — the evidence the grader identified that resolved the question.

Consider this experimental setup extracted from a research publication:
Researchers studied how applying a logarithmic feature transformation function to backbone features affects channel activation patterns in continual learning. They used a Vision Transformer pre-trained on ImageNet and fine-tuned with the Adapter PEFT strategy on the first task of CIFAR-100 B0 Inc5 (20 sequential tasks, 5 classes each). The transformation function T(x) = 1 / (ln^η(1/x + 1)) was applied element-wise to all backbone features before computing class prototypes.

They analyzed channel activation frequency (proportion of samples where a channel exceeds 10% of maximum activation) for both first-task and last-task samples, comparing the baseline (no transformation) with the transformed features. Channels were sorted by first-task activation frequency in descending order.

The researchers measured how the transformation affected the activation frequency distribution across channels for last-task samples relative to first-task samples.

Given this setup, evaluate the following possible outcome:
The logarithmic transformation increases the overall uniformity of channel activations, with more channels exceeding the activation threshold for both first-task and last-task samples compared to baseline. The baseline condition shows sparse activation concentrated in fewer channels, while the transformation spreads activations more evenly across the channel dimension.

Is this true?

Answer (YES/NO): YES